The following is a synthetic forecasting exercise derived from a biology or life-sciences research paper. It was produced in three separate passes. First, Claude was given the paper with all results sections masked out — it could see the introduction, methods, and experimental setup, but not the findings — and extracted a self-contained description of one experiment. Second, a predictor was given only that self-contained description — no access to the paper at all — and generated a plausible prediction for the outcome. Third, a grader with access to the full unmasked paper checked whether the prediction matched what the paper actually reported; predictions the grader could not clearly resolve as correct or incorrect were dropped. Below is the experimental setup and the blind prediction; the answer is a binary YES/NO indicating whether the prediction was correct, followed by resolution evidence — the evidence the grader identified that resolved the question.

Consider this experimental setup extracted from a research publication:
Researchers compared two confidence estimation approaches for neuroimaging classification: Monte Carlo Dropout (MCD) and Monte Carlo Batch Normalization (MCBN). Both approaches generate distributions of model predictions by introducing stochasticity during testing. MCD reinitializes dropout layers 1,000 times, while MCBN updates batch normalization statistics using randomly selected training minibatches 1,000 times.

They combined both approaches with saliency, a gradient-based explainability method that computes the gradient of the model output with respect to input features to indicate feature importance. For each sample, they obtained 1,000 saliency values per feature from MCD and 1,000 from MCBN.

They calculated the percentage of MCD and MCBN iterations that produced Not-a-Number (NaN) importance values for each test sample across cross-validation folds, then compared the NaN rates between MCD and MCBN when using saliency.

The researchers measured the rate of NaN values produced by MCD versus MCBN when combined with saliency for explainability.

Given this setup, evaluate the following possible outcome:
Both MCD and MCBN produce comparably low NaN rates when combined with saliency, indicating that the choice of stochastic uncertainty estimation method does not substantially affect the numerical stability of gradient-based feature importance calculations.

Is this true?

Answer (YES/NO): NO